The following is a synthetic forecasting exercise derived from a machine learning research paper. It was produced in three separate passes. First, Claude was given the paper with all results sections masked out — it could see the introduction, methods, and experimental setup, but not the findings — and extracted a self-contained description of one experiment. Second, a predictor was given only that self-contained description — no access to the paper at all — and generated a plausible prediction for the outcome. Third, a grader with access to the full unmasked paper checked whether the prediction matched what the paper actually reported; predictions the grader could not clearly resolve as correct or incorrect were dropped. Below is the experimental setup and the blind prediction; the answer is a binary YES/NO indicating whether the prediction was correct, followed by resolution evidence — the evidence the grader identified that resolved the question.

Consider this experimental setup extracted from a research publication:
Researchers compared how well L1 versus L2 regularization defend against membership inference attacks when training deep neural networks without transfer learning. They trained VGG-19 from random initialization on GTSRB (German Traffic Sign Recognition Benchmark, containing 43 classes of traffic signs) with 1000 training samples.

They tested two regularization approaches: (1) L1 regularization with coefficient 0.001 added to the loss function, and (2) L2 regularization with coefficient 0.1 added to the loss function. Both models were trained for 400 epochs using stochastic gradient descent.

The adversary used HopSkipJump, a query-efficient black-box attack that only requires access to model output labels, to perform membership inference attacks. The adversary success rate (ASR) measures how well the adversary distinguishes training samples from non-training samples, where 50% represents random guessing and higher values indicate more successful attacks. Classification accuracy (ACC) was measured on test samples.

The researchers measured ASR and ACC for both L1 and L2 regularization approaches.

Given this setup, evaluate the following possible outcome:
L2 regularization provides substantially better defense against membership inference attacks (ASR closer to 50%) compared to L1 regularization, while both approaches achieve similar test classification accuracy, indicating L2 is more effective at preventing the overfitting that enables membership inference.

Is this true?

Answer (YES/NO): NO